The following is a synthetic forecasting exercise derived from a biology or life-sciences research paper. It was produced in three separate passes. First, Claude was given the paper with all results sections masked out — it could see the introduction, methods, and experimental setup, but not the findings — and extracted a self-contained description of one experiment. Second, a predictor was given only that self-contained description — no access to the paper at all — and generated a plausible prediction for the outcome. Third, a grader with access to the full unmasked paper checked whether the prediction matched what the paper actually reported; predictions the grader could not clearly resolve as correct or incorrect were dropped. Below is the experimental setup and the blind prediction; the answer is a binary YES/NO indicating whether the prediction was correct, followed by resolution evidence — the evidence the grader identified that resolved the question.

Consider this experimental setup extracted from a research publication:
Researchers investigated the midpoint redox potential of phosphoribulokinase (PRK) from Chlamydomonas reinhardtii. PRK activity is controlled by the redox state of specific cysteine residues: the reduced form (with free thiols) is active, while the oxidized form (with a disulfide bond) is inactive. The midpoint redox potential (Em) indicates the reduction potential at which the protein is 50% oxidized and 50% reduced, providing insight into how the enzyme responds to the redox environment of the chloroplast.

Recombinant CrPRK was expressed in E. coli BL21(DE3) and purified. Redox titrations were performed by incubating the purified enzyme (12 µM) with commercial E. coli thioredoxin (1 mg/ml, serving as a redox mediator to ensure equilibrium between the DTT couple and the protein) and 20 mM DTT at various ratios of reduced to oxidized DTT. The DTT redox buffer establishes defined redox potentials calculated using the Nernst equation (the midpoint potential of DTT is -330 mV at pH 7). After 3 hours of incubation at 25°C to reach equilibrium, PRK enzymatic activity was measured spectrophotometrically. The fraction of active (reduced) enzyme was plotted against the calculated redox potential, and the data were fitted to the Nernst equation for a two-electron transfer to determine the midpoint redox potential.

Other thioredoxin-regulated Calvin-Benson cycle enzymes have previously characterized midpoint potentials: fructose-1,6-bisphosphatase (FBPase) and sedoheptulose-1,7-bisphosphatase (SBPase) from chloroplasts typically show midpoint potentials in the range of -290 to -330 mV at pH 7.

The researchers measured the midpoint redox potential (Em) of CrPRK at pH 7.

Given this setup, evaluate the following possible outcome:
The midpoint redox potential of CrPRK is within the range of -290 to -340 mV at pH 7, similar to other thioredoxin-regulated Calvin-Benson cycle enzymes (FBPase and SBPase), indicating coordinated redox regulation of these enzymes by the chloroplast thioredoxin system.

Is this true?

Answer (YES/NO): YES